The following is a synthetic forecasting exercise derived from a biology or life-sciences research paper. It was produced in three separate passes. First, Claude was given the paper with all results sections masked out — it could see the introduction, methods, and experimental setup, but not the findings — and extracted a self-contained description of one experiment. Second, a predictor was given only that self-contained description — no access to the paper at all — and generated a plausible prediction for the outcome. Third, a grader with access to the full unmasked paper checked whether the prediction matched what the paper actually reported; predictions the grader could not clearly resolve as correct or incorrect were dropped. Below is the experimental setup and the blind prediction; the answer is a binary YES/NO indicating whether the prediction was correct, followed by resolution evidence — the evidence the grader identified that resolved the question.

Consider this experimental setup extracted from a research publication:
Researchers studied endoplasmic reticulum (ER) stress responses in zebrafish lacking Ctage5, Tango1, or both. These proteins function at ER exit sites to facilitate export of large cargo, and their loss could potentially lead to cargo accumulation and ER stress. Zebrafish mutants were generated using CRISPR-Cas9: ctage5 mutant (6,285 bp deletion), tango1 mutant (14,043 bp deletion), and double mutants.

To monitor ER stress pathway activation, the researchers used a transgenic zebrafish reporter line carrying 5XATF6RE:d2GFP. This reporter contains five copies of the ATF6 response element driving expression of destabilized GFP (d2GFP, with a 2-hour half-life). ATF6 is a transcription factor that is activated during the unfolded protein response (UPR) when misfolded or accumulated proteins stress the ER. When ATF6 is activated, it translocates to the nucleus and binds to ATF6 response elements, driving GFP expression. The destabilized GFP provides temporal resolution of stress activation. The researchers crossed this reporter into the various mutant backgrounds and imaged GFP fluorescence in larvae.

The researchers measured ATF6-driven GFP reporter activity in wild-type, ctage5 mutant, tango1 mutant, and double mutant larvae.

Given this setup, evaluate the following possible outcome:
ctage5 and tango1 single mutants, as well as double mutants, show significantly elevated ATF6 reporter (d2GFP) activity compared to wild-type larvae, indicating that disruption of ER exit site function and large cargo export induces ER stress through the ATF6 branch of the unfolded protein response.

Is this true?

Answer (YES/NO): NO